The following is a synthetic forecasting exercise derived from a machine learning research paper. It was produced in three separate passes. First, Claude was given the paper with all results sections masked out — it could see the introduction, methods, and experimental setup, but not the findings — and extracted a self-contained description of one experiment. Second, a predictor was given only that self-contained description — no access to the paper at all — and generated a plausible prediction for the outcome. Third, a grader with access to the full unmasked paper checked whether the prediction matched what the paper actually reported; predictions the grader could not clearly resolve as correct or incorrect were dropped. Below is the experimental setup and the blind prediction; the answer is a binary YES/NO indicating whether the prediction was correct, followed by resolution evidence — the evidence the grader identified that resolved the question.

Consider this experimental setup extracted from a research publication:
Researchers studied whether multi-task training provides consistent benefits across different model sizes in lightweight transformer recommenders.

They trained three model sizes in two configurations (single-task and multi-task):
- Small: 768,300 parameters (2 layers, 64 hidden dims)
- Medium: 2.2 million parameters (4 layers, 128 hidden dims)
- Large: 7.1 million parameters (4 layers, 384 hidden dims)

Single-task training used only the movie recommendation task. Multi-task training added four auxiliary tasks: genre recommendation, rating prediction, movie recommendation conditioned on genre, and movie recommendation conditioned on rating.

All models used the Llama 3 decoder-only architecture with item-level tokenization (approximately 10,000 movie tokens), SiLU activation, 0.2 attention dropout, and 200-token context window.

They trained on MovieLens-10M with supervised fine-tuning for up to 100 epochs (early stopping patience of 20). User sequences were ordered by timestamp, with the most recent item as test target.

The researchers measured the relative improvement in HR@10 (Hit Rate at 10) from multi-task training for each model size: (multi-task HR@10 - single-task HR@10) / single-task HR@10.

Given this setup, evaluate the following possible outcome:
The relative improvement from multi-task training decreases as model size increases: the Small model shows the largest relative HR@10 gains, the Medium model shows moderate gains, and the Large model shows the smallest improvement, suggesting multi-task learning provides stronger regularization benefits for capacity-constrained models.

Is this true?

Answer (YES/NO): YES